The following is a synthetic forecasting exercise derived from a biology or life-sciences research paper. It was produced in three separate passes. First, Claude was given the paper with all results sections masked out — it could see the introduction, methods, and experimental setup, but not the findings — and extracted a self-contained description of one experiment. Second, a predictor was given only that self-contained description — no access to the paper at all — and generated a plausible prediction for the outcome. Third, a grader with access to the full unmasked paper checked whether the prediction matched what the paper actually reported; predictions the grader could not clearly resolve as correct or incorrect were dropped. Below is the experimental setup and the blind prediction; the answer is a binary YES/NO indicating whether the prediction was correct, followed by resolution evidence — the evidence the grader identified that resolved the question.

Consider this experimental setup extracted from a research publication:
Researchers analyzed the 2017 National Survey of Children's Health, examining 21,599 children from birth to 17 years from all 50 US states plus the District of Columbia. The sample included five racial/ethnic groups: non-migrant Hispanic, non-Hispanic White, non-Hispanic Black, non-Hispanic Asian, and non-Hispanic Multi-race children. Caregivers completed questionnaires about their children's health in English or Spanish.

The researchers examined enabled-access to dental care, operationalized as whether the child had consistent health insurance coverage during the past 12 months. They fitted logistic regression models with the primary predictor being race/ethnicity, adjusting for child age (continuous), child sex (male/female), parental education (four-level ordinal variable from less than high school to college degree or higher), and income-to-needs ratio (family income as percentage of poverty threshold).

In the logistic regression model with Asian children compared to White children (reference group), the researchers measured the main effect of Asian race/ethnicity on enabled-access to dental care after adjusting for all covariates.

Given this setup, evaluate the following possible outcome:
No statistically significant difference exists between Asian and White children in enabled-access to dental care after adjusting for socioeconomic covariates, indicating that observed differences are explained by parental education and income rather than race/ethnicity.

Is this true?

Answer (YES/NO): NO